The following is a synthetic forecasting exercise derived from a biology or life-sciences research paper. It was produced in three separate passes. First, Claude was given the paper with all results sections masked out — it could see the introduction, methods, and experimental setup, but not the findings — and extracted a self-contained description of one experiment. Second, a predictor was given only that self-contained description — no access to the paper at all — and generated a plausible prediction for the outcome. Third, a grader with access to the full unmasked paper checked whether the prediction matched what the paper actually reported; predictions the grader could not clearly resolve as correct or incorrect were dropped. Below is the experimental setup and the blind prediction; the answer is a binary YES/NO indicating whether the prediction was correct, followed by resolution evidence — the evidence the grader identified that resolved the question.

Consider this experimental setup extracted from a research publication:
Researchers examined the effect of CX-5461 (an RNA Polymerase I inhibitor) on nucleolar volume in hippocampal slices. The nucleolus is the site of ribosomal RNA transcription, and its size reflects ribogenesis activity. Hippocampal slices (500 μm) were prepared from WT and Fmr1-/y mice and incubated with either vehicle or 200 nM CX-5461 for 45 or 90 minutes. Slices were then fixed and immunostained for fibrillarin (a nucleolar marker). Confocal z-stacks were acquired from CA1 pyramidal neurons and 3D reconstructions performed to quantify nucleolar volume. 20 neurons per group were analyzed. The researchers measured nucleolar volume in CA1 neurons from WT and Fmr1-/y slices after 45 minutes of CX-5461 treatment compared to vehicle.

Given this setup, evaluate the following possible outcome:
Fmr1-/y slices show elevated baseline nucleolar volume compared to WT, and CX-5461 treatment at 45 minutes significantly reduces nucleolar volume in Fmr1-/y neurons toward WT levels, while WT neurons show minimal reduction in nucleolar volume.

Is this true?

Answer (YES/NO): NO